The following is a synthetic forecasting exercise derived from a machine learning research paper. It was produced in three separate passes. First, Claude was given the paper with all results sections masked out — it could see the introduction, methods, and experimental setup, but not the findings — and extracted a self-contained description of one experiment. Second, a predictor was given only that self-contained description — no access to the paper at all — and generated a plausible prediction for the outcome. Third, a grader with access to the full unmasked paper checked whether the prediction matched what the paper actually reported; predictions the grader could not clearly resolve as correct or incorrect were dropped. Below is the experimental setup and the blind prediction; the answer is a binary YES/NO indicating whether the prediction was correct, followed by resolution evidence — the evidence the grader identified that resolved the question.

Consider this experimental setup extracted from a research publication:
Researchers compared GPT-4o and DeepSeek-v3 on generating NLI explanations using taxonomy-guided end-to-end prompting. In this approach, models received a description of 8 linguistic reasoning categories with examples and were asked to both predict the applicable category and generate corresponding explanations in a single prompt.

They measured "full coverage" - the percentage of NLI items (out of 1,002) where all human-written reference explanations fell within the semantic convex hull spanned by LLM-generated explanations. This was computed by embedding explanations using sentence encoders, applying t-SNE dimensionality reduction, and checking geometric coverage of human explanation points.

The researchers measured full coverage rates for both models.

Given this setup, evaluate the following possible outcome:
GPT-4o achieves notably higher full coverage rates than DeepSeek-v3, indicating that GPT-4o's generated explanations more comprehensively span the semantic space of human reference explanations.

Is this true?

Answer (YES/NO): NO